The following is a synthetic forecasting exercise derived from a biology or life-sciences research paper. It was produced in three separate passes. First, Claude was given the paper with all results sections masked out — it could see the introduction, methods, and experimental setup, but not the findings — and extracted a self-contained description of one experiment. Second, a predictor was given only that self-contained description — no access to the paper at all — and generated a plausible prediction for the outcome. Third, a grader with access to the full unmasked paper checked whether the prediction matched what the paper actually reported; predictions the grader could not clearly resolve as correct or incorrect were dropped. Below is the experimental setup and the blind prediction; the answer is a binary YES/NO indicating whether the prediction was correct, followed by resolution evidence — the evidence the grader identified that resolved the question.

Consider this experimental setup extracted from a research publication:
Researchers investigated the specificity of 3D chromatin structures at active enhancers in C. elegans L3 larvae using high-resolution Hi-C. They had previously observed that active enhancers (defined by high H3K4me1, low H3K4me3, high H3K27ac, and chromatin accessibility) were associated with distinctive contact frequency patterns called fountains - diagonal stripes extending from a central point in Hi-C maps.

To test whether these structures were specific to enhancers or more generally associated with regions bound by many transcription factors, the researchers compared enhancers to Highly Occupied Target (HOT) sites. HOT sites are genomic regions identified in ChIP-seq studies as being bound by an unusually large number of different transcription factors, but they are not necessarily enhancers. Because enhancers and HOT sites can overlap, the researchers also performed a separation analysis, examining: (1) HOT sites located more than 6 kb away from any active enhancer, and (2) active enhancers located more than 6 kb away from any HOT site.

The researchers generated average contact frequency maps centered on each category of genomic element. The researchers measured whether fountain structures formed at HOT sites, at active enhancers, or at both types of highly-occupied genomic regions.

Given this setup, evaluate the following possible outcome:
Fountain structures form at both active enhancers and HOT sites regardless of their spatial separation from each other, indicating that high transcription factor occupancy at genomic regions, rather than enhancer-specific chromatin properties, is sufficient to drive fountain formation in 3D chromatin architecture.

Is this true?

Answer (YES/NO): NO